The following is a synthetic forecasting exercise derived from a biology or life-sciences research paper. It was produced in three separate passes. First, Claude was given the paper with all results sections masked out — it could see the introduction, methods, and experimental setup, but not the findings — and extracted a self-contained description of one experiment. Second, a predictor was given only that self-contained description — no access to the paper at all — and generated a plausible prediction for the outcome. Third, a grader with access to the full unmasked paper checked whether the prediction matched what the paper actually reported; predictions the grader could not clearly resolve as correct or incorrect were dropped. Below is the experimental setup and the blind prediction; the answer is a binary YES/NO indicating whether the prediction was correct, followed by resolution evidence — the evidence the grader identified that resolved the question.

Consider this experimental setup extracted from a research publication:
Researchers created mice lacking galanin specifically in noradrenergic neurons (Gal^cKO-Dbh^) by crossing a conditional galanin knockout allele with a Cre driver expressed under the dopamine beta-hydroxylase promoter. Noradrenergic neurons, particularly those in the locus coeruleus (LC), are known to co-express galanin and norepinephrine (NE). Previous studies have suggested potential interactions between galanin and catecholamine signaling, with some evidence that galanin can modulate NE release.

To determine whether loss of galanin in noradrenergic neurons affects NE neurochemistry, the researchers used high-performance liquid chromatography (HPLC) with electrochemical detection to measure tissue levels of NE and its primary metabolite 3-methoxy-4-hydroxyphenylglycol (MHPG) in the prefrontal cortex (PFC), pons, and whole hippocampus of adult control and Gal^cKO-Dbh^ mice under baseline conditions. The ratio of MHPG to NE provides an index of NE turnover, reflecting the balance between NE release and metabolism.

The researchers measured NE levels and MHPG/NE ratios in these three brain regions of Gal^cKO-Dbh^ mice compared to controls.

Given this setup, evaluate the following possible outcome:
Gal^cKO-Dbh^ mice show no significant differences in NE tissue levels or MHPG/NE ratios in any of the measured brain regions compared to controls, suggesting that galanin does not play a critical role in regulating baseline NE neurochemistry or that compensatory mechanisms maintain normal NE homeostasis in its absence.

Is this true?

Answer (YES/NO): YES